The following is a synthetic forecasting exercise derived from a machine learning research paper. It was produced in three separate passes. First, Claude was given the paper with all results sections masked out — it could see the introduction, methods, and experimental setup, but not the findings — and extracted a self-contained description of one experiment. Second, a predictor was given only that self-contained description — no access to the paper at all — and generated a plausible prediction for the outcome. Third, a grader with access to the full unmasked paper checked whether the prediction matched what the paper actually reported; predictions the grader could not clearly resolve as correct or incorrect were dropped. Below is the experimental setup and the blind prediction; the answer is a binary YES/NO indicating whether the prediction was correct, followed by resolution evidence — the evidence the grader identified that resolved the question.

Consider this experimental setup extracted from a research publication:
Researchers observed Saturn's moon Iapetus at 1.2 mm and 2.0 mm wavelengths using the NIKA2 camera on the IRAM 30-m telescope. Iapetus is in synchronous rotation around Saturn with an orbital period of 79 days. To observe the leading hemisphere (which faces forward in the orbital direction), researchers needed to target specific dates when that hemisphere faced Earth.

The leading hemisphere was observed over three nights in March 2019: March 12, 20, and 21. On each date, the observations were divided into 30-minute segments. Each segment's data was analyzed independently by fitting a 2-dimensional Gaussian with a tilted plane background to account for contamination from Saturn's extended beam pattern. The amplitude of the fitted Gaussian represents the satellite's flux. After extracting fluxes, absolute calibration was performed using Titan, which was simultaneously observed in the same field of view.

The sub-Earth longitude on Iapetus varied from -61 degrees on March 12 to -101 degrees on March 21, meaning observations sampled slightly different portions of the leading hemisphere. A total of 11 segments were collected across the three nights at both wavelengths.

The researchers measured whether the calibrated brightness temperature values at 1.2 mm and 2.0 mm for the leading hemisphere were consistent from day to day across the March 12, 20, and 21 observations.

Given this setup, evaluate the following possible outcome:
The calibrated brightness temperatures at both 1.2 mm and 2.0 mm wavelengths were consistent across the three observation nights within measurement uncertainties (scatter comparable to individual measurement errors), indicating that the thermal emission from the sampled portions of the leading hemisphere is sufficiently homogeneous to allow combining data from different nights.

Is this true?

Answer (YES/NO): YES